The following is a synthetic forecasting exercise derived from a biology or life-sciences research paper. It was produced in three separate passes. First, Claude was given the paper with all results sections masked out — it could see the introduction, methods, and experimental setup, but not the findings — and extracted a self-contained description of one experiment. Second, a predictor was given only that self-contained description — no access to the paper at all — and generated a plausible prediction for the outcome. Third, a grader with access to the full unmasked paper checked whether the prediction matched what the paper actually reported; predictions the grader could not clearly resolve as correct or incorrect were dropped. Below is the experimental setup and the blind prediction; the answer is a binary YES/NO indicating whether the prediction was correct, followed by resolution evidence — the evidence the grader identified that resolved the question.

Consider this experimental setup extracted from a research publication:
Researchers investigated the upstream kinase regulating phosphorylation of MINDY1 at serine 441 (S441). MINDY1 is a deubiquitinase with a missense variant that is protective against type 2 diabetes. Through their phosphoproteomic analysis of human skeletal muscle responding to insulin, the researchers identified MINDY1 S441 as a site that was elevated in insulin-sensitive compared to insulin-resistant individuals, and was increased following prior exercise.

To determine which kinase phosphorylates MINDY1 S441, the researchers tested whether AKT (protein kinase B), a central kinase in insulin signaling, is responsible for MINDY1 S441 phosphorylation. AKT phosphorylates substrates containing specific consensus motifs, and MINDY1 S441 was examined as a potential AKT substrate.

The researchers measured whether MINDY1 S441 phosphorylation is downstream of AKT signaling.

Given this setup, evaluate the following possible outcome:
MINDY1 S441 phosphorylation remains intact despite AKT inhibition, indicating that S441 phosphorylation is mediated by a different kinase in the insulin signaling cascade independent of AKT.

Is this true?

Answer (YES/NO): NO